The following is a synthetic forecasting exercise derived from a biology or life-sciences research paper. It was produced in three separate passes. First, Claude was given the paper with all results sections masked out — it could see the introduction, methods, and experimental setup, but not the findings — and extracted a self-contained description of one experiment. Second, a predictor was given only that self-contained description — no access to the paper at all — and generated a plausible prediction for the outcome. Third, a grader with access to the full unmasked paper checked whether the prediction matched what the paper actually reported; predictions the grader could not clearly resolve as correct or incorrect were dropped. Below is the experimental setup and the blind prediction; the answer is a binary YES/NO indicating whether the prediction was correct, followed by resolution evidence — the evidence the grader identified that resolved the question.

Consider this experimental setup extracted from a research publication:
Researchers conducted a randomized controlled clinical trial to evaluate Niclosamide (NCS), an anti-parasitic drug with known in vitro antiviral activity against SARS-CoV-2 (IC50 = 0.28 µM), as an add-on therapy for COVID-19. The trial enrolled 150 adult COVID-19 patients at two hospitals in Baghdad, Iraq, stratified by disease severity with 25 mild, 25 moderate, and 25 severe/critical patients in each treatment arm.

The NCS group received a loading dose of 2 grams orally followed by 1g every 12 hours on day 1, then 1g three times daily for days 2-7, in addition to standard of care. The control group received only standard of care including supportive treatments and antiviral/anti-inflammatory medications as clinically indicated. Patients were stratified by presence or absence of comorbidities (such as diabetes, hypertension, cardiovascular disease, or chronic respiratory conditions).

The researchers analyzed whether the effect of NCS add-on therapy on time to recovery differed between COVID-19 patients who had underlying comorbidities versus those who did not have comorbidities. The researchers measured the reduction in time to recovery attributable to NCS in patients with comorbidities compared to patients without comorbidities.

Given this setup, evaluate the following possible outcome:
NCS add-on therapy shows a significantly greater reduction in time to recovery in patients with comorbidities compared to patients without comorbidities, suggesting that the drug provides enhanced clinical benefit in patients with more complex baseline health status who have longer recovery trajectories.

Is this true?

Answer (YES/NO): YES